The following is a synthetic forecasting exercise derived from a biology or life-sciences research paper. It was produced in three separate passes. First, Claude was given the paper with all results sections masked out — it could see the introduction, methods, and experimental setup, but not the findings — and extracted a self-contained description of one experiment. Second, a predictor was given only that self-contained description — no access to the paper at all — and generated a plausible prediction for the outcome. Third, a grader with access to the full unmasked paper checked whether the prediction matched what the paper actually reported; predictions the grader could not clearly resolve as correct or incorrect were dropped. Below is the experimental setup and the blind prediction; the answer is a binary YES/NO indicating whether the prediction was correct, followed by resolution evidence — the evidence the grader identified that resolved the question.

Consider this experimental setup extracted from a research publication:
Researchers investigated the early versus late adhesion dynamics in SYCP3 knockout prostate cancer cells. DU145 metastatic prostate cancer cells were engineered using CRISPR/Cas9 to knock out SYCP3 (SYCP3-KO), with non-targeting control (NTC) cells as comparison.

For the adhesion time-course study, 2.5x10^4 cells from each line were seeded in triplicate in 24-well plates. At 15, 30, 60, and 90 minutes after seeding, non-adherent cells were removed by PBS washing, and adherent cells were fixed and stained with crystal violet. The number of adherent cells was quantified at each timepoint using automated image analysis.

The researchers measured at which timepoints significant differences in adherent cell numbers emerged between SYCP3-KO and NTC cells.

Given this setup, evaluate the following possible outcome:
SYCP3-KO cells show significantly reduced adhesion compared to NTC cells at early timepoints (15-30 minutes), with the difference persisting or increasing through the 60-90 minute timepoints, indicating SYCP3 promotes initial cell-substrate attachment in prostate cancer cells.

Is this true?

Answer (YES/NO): NO